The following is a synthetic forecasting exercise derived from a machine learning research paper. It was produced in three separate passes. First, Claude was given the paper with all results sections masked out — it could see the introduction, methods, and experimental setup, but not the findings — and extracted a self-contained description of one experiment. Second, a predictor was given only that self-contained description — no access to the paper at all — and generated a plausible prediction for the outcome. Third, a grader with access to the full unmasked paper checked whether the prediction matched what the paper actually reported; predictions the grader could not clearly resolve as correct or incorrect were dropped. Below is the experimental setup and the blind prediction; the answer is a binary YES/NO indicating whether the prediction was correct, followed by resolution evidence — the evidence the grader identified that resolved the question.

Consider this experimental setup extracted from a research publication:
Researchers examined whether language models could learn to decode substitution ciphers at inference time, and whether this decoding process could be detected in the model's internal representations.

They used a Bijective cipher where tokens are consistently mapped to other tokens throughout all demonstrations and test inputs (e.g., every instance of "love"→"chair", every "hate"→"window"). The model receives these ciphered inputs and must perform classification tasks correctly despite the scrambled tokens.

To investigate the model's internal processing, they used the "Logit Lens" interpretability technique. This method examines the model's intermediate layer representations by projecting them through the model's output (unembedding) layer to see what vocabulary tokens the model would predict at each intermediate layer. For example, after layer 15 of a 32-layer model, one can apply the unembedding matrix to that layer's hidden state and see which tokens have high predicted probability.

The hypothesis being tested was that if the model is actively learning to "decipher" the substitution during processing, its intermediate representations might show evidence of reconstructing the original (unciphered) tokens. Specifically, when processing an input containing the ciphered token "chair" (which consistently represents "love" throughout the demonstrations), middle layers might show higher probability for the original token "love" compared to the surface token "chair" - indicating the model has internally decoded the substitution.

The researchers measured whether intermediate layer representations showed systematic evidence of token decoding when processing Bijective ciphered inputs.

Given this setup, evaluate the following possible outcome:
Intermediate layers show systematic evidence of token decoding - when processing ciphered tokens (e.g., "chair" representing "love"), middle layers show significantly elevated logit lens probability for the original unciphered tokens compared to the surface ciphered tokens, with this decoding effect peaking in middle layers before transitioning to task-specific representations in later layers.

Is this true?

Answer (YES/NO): NO